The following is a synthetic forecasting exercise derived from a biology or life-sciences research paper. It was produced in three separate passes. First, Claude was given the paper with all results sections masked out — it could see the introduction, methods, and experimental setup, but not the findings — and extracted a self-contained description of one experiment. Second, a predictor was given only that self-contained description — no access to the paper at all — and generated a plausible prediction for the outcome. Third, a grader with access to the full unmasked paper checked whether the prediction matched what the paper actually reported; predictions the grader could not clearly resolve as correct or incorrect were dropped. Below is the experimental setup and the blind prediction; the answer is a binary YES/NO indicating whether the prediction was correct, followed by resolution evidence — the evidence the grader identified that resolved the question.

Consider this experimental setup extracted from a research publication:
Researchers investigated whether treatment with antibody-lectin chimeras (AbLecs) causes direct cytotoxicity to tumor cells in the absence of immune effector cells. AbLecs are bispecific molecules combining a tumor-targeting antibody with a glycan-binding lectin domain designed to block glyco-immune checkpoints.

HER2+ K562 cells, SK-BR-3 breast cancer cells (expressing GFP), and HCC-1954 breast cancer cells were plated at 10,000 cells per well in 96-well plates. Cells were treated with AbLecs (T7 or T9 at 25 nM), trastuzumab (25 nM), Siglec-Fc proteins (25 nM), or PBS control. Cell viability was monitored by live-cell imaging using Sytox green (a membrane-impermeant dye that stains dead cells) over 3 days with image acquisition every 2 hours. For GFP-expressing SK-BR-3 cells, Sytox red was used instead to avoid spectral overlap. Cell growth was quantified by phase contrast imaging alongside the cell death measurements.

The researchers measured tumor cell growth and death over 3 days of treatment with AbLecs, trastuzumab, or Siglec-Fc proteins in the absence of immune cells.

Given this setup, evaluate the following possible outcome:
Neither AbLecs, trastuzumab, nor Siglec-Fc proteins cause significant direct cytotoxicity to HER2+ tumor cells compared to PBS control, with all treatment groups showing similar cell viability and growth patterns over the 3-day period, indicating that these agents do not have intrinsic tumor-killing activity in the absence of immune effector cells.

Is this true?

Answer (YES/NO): YES